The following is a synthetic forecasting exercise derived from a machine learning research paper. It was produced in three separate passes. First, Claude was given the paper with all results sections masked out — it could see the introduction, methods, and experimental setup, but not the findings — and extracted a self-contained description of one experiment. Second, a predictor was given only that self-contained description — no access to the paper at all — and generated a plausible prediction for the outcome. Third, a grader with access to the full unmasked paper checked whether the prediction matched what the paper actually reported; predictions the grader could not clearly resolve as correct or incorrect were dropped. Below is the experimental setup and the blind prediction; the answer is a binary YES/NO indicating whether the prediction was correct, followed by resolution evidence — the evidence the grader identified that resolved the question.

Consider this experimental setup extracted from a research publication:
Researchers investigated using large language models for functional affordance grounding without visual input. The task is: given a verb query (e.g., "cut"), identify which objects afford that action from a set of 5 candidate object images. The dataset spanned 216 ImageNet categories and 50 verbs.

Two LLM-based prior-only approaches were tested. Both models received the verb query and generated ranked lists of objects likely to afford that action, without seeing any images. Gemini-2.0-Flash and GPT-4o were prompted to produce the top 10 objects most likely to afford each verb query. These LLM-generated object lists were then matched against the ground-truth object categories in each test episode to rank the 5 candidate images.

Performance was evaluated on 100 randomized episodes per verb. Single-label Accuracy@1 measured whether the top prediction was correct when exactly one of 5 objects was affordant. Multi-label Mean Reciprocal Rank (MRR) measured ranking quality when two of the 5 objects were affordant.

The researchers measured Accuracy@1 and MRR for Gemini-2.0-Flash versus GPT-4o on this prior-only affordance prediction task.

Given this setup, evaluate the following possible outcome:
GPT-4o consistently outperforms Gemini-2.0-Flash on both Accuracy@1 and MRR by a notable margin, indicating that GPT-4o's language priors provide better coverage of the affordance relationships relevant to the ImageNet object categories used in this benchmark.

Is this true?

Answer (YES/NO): NO